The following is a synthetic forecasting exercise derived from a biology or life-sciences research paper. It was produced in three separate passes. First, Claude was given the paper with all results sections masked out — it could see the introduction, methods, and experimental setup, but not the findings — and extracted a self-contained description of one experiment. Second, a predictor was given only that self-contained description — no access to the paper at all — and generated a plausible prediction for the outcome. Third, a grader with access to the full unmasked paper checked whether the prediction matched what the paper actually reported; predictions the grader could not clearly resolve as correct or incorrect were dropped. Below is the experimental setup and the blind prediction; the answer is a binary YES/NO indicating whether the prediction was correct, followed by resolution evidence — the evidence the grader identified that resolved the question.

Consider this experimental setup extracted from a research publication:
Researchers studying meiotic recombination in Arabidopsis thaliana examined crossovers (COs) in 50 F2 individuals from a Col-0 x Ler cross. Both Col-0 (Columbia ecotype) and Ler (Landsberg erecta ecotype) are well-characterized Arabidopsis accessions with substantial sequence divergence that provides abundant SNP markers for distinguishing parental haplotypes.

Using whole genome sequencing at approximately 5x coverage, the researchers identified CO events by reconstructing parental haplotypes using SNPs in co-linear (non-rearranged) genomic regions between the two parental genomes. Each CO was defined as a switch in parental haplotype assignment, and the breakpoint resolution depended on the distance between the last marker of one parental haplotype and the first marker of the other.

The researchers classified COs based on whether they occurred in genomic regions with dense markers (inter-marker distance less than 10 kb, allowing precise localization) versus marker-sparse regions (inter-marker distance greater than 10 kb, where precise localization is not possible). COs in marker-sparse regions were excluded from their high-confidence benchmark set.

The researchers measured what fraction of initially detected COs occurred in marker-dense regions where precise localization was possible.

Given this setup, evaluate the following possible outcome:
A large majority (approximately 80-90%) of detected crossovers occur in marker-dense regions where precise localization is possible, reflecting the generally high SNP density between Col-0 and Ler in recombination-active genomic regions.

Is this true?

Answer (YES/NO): NO